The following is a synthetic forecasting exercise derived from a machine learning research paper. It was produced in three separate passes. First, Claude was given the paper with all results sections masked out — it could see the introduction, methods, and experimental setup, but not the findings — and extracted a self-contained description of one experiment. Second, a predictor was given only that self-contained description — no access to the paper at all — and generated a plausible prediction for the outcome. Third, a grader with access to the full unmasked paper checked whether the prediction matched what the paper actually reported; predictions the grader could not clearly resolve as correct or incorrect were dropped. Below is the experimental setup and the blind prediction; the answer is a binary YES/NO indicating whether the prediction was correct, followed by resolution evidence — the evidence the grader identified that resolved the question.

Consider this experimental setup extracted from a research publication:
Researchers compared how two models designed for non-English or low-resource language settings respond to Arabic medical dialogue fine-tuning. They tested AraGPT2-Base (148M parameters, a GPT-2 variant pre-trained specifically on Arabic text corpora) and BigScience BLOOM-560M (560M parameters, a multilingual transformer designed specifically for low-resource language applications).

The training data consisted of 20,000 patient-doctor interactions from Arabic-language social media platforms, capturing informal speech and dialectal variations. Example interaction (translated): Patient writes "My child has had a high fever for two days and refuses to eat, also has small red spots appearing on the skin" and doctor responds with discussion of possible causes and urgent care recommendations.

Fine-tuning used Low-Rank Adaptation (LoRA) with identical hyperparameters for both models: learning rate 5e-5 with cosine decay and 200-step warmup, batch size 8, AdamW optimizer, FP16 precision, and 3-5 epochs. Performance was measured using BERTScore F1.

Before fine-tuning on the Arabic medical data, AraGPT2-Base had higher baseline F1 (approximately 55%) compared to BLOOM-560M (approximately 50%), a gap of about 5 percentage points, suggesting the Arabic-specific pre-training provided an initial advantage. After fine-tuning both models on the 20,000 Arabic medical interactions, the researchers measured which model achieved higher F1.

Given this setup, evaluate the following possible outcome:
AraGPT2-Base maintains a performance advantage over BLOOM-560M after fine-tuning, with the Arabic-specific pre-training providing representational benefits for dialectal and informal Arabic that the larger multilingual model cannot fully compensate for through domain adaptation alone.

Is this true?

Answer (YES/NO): NO